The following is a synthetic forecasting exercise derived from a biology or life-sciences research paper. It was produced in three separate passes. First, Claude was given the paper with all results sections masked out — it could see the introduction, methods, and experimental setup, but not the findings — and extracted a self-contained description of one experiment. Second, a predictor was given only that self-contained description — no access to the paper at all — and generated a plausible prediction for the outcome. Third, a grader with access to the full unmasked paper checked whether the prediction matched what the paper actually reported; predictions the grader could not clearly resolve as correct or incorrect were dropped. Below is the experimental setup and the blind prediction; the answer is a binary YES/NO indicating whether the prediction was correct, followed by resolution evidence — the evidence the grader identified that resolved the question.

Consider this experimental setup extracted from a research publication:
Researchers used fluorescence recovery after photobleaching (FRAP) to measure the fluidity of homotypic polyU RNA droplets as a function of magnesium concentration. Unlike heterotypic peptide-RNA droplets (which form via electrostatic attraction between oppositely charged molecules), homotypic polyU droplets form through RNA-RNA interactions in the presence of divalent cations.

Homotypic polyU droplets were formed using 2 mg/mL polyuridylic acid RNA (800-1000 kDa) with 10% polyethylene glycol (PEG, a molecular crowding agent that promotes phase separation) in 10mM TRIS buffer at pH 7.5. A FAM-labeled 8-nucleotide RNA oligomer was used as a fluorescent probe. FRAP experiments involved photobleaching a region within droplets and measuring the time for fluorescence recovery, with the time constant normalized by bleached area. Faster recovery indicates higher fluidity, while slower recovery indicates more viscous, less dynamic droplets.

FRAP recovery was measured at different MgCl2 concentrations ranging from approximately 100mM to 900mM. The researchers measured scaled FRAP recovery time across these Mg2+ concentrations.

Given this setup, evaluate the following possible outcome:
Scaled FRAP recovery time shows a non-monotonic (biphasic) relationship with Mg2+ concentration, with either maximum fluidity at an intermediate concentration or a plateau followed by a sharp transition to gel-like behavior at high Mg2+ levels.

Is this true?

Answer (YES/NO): NO